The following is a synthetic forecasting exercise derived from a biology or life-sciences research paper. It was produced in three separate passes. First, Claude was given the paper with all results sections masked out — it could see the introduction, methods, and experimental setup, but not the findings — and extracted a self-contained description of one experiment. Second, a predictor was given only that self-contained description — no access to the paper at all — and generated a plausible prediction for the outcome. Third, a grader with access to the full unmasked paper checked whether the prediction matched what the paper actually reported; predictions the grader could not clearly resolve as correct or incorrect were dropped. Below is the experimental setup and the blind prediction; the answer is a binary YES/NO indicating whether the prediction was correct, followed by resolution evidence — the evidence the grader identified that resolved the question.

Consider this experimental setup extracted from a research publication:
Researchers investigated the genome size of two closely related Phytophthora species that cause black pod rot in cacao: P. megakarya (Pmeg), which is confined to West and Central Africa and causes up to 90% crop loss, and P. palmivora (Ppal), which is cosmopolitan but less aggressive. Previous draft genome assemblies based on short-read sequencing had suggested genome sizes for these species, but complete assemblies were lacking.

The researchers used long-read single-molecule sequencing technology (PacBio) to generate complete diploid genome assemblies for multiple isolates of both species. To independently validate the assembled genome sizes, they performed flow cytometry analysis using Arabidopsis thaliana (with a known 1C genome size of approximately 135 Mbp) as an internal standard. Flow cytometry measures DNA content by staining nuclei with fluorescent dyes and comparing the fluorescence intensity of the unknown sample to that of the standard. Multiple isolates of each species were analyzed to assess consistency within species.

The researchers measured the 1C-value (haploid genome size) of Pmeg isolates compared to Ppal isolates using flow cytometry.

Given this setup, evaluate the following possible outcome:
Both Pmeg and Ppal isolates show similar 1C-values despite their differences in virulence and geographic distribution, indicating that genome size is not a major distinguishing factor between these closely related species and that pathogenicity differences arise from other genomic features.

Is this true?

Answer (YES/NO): NO